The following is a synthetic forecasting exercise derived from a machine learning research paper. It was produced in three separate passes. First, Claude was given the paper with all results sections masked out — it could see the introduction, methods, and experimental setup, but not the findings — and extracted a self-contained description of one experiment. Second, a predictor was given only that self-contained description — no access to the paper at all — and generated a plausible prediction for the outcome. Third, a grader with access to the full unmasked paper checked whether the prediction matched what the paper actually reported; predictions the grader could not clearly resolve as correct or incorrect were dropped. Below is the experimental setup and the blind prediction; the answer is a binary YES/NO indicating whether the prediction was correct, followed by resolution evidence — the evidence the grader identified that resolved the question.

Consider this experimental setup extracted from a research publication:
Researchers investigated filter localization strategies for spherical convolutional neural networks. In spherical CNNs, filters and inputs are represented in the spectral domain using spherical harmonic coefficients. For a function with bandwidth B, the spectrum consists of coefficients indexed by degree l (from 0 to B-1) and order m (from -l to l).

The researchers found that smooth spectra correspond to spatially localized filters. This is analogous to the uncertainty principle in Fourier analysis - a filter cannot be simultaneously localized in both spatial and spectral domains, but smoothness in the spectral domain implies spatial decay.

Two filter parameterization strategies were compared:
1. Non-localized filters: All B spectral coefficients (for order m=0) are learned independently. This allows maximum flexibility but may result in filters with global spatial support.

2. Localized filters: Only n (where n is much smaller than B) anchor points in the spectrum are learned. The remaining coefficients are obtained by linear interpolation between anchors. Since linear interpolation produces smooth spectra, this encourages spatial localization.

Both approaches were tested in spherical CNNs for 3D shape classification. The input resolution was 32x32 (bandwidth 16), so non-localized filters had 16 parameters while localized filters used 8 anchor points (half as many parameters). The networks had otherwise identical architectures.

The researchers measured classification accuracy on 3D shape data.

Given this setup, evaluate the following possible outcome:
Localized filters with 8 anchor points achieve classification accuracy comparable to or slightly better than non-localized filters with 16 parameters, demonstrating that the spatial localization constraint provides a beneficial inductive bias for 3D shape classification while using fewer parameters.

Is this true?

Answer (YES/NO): YES